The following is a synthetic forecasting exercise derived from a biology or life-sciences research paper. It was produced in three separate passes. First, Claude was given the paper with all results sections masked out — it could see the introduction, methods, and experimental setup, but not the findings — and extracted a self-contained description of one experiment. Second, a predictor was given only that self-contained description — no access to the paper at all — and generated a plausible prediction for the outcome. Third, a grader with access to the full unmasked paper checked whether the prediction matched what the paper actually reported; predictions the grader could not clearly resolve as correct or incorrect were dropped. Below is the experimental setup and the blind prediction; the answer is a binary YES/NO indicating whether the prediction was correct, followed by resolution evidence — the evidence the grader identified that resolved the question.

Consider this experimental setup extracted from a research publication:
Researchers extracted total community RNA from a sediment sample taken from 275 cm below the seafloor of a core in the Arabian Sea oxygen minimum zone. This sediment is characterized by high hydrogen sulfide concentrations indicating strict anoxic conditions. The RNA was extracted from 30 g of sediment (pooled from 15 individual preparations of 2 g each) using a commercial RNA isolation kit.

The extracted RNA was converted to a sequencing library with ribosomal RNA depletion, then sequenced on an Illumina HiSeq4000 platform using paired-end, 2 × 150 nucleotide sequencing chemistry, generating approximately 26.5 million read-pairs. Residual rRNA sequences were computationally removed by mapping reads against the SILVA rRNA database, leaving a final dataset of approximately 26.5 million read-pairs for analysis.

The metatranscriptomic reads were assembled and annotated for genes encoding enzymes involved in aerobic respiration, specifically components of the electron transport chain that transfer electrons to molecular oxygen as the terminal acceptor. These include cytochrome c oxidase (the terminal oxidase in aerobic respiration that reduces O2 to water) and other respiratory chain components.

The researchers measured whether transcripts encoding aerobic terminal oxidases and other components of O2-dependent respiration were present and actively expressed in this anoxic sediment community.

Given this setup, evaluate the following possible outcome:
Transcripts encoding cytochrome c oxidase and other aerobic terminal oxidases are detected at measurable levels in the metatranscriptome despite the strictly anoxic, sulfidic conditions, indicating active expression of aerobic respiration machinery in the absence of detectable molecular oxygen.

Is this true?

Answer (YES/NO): YES